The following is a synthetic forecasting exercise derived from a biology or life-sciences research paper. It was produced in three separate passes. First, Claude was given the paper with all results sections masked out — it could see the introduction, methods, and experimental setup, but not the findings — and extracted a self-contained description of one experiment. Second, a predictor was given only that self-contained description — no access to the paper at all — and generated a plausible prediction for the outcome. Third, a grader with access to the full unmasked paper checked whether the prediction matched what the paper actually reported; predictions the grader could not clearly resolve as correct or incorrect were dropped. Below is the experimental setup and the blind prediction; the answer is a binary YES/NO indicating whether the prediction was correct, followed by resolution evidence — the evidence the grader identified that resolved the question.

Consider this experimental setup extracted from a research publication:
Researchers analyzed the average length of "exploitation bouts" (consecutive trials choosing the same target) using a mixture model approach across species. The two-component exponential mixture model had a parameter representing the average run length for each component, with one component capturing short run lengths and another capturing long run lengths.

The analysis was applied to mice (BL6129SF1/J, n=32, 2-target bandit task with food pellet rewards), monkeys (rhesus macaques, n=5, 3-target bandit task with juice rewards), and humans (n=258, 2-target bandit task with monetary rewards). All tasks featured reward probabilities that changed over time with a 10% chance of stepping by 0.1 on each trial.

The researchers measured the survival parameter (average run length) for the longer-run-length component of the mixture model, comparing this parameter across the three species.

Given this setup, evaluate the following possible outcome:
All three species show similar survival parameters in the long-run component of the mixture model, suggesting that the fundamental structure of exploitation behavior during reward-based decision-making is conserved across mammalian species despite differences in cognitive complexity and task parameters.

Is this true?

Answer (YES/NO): NO